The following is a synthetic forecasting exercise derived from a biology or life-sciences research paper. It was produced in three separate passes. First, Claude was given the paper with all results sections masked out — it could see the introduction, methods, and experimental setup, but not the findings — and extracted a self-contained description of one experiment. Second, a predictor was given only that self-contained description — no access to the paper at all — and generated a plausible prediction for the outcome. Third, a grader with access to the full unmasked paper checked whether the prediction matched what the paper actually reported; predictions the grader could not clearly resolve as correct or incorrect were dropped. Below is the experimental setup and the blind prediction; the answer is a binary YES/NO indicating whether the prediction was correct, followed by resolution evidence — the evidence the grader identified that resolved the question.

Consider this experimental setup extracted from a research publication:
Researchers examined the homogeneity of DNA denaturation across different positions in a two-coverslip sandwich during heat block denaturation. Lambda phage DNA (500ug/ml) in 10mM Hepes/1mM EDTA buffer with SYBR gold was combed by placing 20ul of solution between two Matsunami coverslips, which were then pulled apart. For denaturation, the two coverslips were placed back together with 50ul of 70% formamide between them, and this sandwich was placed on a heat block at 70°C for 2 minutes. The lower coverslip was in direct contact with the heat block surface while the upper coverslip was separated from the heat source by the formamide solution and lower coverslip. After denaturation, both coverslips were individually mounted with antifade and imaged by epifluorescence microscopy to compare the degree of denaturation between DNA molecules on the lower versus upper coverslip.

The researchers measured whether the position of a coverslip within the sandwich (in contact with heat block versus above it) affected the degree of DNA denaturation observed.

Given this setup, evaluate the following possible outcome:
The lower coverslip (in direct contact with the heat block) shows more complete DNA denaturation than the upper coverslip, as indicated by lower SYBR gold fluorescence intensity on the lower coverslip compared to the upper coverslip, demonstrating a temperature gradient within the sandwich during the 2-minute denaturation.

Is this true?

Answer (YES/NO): YES